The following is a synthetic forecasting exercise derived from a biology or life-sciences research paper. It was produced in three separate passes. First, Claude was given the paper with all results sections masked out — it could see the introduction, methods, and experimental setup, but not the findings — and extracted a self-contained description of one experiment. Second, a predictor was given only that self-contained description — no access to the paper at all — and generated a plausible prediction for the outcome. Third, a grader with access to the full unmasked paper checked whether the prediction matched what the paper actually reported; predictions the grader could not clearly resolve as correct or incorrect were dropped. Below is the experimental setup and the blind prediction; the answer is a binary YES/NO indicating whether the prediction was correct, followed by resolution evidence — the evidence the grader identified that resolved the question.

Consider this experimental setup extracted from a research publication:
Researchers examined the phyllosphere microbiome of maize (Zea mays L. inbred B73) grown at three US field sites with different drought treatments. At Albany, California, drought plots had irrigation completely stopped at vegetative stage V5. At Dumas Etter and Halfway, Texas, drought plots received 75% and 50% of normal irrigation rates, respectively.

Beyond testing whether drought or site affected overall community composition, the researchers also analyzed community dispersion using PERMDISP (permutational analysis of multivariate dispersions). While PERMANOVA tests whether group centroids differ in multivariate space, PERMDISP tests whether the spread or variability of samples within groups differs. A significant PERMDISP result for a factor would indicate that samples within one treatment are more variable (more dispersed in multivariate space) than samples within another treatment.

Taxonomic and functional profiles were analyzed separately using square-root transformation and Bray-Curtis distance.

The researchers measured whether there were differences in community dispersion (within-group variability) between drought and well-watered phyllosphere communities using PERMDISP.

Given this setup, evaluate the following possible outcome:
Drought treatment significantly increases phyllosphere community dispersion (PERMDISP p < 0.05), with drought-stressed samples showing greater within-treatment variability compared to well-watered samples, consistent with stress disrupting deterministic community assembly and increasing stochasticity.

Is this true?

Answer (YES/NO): NO